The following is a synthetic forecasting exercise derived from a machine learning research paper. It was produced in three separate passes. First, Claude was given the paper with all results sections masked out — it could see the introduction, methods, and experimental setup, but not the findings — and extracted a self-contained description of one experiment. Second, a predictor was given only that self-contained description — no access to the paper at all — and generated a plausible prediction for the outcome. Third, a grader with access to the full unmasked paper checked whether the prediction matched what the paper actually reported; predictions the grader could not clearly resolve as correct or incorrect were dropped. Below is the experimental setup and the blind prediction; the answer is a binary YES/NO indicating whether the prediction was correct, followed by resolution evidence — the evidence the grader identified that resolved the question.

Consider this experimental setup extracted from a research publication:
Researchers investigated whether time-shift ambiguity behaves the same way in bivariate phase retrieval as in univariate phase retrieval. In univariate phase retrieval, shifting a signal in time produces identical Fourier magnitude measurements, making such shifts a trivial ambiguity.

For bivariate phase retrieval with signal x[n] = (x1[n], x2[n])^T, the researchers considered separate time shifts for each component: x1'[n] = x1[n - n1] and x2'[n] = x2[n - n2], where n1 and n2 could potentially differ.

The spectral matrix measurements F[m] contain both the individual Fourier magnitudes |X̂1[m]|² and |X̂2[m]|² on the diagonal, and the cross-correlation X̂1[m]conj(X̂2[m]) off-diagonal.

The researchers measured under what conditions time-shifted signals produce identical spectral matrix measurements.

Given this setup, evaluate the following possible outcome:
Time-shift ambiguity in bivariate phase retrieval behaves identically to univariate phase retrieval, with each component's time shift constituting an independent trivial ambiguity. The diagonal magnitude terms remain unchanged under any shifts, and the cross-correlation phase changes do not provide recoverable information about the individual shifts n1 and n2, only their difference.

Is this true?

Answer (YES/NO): NO